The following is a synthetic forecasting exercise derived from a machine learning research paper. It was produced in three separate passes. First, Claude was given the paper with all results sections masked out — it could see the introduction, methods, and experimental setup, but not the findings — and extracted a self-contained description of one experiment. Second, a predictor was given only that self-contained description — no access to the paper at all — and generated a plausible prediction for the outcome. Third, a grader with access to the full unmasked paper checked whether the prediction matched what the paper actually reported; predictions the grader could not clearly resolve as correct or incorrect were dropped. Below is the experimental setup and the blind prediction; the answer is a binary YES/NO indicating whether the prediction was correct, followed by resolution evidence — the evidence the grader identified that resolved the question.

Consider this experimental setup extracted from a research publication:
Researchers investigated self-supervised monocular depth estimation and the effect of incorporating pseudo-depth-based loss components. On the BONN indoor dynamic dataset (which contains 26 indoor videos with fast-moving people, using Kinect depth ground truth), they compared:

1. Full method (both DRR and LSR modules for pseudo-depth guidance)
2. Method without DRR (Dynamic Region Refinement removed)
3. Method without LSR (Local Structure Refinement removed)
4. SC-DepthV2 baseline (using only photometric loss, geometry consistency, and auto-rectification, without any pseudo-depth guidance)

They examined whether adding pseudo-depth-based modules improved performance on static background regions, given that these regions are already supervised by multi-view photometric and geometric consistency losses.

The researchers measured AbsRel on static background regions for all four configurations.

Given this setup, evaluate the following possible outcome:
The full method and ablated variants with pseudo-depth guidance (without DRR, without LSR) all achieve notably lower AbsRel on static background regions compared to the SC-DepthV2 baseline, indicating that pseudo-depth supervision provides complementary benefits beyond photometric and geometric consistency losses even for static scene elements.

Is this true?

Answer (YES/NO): YES